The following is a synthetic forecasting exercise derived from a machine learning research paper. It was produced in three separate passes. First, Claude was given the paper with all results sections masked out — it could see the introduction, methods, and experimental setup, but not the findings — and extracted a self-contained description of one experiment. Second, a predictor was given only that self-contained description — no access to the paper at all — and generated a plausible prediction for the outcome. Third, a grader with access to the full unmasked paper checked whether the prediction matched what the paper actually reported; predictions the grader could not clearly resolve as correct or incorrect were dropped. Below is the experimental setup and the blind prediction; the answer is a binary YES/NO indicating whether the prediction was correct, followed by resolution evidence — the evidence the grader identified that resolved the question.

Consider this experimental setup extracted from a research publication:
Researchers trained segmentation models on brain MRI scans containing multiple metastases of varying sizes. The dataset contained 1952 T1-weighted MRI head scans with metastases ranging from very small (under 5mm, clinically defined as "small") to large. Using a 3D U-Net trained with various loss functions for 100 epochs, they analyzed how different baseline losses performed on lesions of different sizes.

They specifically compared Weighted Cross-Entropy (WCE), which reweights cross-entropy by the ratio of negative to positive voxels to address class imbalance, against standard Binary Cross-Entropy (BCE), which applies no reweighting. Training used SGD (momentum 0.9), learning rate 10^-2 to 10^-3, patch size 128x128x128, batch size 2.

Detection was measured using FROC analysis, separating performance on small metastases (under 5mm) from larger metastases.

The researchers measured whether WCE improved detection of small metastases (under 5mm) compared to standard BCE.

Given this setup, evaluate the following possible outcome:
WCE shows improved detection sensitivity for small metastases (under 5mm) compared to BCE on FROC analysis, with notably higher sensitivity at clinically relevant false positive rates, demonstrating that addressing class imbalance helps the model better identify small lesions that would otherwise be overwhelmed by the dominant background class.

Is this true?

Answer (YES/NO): NO